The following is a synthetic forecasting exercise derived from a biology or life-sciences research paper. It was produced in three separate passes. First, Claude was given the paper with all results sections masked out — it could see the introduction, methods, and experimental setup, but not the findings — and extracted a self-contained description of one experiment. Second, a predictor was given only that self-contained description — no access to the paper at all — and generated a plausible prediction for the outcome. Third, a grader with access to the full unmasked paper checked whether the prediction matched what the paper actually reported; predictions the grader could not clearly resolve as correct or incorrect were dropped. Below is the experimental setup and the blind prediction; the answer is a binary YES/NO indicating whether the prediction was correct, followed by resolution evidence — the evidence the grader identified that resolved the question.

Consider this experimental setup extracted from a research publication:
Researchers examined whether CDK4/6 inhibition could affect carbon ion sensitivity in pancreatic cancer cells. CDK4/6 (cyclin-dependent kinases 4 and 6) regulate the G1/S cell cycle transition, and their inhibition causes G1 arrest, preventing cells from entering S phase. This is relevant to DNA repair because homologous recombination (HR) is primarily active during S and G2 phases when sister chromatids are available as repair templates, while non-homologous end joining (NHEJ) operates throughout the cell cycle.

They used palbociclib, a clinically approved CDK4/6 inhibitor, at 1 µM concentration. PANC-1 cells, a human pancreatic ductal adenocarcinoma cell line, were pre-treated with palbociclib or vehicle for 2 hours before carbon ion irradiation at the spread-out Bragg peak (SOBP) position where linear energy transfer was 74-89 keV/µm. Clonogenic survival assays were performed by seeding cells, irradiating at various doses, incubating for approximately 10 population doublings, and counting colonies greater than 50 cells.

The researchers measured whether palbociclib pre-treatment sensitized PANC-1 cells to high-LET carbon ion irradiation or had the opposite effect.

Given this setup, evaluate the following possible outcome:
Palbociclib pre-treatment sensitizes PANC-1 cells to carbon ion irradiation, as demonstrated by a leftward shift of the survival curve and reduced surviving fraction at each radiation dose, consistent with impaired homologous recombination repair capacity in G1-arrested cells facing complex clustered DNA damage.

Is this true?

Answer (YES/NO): NO